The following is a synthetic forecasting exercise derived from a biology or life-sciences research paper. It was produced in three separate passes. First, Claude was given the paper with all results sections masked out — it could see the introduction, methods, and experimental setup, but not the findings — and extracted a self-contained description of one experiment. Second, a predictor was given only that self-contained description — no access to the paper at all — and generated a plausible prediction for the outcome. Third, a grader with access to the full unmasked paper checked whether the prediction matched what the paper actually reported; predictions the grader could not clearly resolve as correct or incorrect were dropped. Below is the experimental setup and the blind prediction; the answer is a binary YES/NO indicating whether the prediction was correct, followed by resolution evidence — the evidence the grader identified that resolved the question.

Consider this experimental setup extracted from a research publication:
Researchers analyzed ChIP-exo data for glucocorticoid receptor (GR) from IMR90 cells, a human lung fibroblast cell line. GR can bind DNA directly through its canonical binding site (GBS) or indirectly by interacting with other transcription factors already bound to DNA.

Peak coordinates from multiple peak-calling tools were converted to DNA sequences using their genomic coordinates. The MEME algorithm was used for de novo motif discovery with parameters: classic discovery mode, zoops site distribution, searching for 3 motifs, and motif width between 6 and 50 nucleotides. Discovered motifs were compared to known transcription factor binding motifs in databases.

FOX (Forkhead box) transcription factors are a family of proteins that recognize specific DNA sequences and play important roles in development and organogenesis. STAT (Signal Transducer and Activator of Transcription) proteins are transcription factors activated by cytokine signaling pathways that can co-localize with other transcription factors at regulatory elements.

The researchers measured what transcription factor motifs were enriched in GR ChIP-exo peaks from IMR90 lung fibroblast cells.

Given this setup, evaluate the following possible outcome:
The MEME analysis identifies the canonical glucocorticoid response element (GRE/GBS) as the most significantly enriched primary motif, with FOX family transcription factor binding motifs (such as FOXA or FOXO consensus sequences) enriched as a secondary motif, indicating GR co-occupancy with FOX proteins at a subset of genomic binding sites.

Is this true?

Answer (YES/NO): NO